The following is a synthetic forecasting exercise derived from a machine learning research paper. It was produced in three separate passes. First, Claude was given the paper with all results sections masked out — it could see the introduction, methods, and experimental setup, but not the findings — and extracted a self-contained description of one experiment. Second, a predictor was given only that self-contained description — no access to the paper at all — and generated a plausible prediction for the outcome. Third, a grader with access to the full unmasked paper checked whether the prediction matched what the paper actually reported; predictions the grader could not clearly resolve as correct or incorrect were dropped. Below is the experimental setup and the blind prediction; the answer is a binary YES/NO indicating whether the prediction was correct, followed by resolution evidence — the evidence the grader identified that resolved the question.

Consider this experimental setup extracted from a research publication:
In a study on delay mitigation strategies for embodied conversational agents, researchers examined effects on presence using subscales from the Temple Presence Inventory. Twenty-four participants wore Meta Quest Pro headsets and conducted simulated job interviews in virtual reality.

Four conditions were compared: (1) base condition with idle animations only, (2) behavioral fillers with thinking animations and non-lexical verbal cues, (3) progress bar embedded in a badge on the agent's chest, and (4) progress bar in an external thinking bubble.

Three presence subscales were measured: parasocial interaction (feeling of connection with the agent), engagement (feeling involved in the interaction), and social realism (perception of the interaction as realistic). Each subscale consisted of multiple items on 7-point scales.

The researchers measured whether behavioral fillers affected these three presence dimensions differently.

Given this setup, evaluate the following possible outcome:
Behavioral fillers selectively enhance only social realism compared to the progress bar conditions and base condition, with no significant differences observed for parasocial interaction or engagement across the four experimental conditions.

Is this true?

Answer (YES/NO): NO